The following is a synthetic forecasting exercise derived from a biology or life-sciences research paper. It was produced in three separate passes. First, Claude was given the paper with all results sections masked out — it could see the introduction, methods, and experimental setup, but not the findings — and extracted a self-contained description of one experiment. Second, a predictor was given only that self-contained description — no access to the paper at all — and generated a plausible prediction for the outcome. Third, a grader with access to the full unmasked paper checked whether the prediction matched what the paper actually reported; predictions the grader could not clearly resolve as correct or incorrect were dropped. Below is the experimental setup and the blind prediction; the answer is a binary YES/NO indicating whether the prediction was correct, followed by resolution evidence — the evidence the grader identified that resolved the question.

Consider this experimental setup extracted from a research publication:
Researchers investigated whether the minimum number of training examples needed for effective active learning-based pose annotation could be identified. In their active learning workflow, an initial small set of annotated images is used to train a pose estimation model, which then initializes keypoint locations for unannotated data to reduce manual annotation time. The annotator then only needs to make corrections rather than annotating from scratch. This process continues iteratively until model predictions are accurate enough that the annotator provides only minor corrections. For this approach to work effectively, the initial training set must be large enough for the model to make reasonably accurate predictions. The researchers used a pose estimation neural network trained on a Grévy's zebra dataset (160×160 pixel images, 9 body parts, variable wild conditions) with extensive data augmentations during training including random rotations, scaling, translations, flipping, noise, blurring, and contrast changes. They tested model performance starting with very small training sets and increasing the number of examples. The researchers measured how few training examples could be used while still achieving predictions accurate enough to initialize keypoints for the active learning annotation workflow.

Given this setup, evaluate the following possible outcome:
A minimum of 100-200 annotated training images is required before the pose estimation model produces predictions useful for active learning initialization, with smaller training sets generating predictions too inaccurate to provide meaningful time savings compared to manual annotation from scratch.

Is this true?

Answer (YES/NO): NO